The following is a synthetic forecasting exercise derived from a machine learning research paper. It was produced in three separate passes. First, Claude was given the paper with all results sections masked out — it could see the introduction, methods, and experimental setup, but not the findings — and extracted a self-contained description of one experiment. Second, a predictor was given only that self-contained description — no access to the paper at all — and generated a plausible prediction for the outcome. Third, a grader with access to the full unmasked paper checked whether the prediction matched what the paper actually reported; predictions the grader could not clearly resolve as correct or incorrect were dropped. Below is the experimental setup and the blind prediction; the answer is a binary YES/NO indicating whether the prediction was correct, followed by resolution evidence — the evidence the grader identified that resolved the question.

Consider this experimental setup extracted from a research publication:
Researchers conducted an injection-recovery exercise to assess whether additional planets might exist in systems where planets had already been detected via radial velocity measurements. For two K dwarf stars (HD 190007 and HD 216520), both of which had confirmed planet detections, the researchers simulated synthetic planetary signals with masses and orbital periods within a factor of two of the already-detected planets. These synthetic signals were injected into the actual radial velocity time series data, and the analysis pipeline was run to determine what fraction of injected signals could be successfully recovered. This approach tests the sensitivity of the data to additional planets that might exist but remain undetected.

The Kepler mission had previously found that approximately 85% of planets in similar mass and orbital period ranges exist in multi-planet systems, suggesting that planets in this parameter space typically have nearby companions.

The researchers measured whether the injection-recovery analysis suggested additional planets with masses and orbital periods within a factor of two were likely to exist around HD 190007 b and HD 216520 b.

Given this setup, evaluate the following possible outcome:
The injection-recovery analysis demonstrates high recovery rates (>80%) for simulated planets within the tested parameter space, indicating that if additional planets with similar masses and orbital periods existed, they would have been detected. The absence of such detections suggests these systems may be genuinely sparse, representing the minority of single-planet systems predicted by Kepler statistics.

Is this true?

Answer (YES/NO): YES